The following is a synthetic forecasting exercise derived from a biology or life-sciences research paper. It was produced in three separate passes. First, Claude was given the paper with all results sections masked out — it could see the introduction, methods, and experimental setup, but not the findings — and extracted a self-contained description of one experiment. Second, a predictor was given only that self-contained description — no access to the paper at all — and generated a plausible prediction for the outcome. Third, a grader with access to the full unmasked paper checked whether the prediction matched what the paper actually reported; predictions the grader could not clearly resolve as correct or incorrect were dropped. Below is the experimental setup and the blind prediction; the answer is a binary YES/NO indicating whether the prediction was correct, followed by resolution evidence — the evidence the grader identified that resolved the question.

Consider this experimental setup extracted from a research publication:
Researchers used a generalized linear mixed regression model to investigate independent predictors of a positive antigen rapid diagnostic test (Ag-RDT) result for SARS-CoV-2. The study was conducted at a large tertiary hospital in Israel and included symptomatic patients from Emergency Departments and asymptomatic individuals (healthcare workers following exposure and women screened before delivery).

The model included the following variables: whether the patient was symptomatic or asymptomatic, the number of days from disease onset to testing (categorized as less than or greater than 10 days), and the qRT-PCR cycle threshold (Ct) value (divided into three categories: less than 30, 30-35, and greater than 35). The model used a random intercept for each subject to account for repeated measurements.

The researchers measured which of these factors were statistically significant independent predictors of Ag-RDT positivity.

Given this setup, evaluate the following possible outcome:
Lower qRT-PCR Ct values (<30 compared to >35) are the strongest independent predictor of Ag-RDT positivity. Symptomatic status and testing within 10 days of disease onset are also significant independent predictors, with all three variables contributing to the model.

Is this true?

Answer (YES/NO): NO